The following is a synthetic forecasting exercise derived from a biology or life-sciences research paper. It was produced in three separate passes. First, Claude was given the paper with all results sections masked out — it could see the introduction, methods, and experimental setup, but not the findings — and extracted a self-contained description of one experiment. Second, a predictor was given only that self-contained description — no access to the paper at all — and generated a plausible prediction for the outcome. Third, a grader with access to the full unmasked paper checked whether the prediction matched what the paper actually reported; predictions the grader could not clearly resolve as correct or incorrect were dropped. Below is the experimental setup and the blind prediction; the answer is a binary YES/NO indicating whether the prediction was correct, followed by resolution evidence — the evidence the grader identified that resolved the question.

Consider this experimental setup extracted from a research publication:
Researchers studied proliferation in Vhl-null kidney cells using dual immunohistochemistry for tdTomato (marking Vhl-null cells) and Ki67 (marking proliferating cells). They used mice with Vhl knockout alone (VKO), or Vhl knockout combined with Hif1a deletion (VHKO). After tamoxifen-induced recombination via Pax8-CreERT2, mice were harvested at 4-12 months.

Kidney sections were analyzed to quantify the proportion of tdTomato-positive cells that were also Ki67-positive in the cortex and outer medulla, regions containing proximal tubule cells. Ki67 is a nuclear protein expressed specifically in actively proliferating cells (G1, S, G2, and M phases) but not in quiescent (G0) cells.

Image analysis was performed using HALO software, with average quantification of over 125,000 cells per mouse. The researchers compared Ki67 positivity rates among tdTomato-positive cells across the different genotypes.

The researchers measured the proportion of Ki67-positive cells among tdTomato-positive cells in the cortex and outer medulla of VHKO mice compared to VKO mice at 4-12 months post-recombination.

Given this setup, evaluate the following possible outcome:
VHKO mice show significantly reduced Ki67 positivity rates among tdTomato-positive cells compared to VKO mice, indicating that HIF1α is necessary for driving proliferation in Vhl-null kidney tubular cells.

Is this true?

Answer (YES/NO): NO